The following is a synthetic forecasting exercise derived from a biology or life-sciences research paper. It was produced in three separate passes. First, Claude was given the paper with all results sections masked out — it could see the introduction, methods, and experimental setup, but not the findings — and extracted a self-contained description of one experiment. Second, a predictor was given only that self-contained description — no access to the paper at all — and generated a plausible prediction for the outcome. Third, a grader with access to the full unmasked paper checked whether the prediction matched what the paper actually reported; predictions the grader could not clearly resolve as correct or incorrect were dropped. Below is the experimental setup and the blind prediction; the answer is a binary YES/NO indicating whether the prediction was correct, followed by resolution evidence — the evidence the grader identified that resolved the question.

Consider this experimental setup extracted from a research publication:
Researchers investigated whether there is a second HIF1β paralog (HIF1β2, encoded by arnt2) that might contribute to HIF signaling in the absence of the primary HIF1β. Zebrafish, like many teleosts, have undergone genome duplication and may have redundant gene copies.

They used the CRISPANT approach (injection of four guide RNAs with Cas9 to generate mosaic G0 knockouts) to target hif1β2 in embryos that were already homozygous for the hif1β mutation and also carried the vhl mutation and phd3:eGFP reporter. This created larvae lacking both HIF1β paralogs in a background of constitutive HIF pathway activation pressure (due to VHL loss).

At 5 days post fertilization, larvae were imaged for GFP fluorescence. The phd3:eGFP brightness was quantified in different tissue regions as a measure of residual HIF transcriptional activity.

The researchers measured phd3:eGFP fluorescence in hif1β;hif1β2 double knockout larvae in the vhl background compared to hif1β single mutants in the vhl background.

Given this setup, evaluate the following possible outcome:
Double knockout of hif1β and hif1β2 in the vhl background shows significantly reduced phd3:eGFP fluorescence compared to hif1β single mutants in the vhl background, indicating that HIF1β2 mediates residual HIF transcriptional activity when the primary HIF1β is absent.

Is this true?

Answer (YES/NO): YES